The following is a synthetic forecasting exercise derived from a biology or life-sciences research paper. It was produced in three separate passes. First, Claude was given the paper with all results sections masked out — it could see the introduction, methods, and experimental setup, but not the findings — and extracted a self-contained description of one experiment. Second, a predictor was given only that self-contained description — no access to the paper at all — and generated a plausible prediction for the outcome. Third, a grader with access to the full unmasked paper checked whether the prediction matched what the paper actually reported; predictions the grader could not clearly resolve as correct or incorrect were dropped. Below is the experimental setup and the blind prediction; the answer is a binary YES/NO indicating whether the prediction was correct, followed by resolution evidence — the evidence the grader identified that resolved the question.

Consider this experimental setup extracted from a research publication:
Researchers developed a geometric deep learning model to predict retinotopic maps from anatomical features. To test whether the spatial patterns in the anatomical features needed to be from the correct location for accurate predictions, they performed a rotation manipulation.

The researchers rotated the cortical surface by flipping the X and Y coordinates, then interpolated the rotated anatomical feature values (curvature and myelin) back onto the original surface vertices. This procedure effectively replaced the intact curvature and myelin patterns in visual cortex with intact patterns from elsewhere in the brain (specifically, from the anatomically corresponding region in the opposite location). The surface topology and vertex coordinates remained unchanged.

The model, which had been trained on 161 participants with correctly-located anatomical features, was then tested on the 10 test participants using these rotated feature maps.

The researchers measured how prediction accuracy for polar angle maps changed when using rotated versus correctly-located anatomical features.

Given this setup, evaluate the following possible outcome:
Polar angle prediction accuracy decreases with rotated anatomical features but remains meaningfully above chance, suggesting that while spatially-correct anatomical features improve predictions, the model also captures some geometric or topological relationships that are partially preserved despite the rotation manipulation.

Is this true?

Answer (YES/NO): NO